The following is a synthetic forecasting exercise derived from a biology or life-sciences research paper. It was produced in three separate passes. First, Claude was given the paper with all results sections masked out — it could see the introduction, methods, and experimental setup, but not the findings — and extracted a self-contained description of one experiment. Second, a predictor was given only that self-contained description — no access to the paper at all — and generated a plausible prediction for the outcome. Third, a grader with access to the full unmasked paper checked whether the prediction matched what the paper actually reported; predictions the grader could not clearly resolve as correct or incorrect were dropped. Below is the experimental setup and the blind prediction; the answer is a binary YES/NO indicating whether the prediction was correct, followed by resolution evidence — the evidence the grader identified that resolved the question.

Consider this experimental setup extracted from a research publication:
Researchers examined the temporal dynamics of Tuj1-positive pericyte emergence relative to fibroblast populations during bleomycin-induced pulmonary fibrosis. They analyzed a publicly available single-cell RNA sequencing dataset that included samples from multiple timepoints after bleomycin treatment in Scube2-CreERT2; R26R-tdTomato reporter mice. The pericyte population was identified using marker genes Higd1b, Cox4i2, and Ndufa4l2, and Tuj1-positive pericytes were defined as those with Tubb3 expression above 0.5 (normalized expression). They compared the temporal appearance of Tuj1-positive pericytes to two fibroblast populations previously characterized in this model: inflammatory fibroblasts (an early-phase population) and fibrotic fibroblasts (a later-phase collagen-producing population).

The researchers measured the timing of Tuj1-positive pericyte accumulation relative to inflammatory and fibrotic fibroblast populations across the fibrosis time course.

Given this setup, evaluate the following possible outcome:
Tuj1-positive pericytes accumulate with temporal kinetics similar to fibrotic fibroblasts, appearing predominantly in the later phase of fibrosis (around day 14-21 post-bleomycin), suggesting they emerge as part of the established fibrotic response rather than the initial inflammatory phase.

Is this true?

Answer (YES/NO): NO